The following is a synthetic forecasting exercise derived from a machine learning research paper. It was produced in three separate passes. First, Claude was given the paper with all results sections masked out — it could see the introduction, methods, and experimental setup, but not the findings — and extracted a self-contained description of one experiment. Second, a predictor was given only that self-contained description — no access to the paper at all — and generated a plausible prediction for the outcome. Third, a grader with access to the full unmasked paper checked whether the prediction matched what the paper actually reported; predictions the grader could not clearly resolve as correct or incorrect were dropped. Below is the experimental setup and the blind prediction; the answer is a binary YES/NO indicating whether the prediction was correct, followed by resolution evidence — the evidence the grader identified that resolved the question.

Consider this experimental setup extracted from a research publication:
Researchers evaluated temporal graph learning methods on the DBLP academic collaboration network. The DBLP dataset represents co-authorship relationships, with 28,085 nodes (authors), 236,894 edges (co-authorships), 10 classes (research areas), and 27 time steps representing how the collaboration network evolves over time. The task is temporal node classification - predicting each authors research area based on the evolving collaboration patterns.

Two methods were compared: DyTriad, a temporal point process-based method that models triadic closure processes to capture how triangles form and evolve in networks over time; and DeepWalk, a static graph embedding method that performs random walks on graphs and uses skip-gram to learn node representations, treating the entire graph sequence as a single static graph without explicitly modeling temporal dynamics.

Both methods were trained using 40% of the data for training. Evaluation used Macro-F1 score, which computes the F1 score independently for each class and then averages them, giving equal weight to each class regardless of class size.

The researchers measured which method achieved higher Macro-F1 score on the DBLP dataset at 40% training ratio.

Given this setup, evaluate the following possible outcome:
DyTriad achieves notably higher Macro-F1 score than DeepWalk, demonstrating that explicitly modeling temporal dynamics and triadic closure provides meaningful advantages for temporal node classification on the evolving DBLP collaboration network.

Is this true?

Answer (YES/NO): NO